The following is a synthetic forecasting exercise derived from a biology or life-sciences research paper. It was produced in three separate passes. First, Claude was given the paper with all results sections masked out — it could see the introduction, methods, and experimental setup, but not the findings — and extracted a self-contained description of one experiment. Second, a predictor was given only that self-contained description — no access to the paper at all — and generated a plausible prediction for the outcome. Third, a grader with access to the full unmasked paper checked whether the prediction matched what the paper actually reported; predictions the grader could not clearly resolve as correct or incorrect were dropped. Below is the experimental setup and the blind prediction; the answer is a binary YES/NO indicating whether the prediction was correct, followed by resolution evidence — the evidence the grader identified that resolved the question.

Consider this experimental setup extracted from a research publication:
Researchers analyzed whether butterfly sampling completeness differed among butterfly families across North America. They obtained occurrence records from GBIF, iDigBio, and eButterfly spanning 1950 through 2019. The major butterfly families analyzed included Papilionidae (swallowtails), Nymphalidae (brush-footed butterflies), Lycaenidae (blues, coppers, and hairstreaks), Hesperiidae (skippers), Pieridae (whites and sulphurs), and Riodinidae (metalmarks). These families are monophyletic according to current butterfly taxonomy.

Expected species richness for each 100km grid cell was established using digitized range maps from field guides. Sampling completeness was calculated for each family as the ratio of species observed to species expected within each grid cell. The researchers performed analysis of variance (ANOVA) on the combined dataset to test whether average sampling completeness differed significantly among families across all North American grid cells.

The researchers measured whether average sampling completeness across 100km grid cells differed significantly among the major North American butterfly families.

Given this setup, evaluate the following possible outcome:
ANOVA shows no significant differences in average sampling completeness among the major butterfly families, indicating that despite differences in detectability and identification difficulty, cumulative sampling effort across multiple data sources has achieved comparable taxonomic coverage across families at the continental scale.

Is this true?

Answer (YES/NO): NO